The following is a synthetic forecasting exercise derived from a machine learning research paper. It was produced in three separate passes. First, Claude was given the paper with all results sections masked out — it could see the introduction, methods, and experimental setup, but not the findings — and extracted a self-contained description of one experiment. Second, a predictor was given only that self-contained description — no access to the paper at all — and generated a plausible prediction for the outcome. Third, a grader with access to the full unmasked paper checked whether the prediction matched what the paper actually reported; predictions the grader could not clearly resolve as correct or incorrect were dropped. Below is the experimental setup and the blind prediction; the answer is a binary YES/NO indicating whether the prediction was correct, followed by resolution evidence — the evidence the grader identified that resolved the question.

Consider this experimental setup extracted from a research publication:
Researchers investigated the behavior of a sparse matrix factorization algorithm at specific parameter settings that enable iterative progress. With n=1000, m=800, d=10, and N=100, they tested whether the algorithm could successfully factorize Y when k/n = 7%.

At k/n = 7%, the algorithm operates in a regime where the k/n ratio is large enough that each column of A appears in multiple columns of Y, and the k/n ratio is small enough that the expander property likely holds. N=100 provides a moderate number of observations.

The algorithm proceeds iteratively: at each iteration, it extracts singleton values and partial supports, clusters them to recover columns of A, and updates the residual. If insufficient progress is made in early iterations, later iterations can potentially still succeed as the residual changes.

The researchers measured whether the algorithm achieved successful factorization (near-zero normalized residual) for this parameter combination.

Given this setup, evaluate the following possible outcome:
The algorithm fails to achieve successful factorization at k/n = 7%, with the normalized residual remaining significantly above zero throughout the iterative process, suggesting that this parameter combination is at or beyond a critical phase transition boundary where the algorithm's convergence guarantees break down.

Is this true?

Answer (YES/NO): NO